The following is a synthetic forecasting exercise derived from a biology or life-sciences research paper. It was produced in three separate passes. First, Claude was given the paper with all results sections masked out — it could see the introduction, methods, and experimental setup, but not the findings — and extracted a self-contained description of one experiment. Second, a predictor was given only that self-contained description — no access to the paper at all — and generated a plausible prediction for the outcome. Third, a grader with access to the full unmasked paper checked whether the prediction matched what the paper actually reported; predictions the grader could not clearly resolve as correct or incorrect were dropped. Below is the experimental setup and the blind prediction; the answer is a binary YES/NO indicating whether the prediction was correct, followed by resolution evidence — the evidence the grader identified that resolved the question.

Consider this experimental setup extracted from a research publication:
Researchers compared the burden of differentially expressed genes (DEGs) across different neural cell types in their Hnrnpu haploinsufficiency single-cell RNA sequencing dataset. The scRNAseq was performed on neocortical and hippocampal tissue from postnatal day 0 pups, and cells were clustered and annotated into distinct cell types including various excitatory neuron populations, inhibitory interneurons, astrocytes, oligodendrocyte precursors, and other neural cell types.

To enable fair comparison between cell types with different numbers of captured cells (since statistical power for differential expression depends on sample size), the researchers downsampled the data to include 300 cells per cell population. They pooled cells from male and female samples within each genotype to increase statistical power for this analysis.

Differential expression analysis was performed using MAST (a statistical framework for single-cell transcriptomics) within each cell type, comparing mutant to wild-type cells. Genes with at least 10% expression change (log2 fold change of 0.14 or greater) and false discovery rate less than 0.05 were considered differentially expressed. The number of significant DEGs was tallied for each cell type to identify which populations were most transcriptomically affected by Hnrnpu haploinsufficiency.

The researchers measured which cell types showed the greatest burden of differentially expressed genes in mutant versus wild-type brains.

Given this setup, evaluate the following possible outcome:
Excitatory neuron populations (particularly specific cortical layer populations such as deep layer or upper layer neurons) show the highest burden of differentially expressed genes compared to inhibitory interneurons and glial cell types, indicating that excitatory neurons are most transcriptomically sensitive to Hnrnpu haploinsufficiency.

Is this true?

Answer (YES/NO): NO